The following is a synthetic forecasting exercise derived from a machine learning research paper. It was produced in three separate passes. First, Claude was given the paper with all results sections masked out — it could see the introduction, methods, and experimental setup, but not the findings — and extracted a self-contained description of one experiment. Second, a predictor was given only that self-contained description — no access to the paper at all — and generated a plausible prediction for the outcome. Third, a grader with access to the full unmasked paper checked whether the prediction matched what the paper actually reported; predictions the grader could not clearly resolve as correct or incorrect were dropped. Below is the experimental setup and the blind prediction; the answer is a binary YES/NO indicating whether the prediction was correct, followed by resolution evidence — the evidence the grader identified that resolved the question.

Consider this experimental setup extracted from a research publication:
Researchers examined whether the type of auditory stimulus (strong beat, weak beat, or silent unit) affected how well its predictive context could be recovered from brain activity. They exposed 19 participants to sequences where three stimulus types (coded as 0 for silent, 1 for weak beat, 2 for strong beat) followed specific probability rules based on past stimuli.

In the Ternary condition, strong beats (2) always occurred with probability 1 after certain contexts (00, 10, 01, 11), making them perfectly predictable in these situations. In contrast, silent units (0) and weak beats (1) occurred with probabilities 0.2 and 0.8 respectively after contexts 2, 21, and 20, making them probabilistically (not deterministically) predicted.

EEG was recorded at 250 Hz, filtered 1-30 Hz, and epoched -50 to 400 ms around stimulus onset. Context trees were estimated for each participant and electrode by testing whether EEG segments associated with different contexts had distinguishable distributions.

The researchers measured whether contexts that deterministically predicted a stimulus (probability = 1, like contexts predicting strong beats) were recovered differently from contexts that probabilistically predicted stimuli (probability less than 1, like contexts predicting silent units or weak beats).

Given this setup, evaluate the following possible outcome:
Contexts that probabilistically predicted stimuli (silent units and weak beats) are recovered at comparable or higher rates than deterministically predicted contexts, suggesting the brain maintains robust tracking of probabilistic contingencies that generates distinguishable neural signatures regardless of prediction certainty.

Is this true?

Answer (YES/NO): NO